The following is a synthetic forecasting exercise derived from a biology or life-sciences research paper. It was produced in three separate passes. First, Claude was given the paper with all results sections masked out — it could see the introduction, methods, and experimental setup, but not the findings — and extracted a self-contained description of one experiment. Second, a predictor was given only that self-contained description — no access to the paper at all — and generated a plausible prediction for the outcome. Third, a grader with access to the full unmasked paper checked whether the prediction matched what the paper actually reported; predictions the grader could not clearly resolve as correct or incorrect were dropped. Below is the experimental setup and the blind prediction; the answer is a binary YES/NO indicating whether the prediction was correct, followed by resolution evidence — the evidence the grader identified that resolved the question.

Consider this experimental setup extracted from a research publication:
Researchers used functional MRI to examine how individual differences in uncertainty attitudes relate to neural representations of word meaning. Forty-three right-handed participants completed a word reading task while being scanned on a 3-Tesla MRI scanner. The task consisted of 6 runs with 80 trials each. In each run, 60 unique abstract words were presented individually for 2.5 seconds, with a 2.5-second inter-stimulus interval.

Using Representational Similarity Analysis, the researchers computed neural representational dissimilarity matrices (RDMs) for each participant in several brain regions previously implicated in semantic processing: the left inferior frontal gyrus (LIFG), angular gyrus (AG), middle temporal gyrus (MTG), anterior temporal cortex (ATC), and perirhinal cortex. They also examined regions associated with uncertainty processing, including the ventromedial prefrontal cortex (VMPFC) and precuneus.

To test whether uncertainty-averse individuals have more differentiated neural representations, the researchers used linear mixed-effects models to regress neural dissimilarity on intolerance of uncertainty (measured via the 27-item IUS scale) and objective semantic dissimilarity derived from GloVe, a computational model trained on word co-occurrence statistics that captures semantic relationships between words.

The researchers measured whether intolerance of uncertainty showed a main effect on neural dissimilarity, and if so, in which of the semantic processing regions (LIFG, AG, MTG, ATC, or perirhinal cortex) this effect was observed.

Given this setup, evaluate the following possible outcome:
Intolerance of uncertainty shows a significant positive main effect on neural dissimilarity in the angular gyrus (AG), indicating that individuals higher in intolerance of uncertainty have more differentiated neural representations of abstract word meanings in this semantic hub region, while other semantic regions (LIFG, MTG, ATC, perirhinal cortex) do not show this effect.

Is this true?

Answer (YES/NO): NO